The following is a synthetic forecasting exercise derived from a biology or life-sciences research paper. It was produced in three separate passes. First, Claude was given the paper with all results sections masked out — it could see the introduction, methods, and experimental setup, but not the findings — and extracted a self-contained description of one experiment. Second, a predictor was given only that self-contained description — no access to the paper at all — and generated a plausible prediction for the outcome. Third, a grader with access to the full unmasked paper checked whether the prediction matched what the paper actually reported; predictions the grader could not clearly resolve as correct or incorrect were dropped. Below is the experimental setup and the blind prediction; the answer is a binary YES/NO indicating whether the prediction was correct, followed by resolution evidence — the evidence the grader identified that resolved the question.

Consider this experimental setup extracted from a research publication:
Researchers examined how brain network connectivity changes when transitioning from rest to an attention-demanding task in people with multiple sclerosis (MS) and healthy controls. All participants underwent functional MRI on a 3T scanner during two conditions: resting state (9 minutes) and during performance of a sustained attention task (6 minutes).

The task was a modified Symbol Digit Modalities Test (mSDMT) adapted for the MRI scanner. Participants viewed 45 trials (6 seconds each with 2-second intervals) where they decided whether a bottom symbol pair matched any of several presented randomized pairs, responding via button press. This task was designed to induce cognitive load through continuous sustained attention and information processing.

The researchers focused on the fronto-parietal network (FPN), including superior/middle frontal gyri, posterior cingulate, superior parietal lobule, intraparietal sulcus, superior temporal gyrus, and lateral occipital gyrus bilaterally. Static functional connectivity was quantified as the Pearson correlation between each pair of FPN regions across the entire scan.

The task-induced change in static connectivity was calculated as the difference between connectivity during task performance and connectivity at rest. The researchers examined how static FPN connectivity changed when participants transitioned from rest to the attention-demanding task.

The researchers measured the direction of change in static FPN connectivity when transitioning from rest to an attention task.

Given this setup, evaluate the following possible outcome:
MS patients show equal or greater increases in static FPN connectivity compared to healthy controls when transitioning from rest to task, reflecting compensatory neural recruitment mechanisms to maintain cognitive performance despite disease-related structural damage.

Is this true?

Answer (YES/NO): YES